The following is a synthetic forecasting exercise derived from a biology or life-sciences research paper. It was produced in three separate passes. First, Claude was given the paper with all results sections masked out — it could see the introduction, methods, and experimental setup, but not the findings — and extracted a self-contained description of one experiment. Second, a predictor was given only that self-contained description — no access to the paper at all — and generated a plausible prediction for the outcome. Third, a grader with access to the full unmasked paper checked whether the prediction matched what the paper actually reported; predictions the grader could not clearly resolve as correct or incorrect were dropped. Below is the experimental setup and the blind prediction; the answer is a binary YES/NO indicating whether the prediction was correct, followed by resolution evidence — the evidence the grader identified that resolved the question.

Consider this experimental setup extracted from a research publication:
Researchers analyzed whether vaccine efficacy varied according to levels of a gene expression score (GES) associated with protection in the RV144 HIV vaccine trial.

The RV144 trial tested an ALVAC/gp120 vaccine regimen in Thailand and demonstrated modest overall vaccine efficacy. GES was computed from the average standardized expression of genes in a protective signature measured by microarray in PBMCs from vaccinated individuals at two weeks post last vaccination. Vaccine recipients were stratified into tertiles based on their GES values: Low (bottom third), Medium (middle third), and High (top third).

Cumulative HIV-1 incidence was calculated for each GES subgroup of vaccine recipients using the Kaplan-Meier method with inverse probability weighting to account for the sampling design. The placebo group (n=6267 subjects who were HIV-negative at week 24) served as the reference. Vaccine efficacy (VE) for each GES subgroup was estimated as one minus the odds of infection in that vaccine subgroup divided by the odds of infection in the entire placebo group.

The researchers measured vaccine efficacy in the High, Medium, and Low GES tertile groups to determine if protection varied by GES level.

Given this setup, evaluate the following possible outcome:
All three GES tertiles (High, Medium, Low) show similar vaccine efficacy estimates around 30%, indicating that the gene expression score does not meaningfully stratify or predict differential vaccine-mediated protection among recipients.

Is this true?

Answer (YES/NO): NO